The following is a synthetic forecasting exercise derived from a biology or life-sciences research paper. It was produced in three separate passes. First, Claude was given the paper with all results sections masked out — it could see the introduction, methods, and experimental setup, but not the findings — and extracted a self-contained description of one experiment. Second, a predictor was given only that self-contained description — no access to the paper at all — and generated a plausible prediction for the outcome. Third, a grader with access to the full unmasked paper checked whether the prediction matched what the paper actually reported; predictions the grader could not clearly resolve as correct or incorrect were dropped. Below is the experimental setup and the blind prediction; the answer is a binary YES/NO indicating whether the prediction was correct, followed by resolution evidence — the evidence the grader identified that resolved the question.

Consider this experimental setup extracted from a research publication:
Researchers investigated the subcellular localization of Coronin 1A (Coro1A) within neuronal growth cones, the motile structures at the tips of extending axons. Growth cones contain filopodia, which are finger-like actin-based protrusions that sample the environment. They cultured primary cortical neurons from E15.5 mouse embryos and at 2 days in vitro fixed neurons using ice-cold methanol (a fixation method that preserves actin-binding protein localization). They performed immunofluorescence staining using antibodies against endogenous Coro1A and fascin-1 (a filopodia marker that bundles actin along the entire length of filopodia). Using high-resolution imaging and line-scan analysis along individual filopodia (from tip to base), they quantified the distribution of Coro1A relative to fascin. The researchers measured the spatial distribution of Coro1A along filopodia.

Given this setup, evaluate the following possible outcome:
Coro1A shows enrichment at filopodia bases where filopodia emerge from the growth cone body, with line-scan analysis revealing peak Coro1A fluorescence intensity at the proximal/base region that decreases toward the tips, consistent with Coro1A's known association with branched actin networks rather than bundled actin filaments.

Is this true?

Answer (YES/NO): YES